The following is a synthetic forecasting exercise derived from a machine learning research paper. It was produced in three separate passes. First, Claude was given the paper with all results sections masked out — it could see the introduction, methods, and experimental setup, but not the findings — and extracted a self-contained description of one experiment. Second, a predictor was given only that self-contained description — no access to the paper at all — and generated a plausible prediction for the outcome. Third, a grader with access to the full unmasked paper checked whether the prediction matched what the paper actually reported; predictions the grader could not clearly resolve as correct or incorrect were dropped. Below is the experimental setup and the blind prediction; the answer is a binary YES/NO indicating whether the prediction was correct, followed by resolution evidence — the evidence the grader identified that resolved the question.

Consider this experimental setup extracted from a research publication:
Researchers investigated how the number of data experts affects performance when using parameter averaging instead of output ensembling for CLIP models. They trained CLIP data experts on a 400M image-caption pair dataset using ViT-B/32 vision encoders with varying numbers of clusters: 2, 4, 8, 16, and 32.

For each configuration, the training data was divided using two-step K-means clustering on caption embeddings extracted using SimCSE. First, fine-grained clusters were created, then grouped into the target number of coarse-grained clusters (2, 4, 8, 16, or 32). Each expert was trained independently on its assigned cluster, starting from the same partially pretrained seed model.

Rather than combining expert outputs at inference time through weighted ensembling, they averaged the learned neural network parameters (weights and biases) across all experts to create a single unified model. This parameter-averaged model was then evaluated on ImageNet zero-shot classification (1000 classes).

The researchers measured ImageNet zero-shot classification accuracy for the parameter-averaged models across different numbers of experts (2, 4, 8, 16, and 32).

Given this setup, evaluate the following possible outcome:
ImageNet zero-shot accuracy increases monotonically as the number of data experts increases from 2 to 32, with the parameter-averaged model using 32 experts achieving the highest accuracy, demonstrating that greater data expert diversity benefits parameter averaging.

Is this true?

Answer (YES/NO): NO